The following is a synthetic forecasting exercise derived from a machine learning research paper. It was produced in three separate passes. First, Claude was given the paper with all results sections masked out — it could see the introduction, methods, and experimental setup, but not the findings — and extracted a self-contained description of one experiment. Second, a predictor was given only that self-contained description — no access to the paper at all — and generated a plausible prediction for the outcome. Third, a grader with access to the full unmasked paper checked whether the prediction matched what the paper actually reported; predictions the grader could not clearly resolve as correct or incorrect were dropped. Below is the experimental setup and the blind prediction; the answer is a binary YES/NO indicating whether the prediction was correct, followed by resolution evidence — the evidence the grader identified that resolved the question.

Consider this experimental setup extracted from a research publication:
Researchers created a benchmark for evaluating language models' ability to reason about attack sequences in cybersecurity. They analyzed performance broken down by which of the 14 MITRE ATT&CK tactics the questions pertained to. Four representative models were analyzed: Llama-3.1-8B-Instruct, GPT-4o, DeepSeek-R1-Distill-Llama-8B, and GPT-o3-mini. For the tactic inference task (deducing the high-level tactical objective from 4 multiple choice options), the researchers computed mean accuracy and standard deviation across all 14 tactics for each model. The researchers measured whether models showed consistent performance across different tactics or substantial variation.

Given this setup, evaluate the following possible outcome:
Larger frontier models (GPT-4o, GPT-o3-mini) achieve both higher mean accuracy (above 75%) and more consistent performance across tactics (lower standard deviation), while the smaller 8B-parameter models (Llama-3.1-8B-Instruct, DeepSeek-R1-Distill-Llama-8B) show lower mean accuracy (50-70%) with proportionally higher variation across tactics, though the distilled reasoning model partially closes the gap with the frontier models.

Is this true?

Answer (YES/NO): NO